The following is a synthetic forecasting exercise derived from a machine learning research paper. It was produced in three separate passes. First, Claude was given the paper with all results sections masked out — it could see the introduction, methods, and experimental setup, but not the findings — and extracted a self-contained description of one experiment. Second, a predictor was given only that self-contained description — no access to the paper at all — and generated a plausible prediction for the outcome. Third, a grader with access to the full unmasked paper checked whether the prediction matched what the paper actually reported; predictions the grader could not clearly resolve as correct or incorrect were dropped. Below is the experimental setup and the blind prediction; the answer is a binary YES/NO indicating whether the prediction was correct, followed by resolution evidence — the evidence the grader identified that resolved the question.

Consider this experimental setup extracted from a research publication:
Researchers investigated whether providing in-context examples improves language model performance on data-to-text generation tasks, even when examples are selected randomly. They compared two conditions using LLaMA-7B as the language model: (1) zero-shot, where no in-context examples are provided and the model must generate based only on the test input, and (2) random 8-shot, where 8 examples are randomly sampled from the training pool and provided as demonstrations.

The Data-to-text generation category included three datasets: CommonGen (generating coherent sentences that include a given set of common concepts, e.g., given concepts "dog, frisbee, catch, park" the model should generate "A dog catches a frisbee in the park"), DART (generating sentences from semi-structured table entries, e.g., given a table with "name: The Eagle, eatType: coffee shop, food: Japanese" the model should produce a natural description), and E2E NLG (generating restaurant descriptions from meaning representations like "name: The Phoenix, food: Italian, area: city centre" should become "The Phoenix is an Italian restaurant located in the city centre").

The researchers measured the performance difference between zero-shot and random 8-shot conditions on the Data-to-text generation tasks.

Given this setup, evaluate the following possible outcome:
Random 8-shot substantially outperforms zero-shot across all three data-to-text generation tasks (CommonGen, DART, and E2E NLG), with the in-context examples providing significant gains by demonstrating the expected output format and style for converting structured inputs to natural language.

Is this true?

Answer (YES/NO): YES